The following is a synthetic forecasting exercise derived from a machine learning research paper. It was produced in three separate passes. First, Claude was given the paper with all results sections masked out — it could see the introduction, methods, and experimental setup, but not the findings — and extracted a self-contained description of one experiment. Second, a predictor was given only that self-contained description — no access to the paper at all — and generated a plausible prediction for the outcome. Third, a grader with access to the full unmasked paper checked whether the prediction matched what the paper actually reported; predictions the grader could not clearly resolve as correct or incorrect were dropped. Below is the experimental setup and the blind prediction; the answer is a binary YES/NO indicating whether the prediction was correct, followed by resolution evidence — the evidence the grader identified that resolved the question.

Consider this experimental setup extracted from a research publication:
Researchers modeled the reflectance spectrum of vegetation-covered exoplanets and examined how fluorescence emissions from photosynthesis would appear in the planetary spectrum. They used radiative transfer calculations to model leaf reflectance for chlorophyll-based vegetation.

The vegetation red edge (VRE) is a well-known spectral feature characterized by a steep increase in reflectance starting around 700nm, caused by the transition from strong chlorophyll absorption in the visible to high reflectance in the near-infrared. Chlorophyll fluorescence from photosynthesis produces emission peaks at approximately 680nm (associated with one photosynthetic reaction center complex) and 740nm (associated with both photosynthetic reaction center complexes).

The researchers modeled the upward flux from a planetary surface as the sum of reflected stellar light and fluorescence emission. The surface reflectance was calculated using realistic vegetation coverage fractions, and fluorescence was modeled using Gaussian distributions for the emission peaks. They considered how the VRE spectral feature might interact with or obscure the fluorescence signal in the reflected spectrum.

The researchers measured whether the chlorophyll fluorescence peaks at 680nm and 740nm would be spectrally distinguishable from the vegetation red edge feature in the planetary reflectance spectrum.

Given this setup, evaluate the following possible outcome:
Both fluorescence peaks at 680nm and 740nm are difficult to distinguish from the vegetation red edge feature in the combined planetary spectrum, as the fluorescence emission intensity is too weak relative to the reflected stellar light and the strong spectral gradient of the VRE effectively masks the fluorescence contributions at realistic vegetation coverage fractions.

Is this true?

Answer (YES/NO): NO